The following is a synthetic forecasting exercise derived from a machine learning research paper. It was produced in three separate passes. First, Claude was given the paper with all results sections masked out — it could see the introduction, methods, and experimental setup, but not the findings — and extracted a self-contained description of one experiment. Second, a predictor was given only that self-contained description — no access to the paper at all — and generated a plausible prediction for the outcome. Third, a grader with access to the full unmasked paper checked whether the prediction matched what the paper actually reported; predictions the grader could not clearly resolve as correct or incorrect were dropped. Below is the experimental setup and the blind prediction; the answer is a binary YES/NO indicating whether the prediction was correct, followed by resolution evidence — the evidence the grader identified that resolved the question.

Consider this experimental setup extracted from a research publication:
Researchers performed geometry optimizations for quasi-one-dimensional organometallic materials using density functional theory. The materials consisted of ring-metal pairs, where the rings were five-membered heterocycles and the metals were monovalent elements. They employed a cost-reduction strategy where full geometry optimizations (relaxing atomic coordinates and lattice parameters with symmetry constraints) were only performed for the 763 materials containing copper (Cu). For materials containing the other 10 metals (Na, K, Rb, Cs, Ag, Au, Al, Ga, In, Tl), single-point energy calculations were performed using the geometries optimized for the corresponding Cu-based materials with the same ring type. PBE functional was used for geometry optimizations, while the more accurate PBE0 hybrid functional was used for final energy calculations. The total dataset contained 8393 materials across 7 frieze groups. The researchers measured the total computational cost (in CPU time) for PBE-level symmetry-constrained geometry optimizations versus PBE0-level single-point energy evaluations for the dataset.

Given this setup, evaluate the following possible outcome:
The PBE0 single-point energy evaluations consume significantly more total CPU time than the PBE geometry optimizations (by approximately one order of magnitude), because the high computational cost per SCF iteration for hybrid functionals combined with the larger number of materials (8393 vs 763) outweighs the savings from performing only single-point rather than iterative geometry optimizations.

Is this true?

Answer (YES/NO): NO